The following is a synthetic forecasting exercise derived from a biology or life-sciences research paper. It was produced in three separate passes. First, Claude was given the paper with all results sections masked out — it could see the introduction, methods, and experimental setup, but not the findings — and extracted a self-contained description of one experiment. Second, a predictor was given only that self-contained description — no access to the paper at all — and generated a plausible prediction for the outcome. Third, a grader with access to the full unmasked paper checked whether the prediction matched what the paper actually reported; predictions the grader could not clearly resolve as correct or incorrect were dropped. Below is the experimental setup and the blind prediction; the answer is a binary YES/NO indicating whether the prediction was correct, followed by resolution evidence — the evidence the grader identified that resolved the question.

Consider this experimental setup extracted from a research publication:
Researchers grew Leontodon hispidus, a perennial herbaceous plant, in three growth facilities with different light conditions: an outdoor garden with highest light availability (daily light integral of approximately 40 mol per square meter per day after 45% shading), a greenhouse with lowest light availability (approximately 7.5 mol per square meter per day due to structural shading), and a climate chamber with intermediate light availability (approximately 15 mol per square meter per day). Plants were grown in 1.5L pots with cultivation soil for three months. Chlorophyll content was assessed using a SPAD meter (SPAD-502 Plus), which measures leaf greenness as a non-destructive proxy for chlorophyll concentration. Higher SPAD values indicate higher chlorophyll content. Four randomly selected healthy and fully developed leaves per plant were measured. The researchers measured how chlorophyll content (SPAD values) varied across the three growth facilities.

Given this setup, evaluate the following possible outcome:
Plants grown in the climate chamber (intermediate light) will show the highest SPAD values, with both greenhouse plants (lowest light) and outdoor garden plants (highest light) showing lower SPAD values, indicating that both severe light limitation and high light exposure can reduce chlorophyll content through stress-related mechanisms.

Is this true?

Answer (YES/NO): NO